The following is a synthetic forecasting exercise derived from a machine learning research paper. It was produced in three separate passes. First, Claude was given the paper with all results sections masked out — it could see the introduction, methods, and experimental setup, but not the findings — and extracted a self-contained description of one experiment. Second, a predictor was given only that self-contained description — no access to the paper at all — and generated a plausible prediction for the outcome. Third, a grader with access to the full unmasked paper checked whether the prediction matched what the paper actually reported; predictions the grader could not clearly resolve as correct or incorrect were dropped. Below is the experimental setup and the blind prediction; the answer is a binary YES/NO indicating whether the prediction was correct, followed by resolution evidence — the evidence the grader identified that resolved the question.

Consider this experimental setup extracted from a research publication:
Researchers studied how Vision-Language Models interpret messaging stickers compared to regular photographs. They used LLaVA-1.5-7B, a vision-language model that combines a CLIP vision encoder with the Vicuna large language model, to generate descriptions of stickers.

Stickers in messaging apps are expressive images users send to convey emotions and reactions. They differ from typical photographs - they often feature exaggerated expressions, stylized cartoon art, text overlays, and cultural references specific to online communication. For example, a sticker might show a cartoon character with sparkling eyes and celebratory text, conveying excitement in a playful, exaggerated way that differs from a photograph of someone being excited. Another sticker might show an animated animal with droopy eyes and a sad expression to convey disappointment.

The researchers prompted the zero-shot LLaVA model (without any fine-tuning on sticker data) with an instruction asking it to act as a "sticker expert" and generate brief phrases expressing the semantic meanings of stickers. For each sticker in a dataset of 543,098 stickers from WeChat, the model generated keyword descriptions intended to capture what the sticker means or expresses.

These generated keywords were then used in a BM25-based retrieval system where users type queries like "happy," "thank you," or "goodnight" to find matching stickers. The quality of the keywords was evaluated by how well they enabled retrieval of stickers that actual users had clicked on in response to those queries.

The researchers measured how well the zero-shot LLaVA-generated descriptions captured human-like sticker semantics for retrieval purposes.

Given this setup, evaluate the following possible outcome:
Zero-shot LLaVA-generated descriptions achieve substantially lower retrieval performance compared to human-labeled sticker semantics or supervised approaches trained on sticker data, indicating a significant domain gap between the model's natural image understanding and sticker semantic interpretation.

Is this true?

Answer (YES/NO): YES